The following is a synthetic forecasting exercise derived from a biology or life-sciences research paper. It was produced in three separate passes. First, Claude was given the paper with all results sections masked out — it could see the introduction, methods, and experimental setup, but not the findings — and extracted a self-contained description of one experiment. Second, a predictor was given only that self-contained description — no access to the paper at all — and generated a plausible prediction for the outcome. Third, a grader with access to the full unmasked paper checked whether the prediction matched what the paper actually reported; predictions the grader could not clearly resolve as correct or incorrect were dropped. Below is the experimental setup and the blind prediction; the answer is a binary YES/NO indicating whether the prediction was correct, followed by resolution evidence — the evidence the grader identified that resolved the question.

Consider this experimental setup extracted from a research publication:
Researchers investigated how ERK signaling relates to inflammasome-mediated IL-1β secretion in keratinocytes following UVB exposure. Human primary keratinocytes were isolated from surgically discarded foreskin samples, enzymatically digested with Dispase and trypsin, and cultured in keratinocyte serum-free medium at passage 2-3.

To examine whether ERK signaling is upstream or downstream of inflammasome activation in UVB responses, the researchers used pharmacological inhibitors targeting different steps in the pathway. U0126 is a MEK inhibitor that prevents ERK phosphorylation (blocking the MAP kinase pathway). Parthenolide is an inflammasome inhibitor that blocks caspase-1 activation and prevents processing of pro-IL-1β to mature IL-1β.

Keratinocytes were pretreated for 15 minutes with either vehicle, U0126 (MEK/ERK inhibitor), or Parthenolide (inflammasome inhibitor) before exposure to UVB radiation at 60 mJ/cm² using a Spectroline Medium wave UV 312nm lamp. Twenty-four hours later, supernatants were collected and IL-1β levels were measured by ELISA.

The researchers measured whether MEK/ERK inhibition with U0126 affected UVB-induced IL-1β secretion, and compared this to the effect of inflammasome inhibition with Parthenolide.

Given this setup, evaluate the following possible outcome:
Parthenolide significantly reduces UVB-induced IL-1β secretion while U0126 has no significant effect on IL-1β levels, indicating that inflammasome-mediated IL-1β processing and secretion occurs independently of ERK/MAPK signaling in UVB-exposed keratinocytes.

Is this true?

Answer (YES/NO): NO